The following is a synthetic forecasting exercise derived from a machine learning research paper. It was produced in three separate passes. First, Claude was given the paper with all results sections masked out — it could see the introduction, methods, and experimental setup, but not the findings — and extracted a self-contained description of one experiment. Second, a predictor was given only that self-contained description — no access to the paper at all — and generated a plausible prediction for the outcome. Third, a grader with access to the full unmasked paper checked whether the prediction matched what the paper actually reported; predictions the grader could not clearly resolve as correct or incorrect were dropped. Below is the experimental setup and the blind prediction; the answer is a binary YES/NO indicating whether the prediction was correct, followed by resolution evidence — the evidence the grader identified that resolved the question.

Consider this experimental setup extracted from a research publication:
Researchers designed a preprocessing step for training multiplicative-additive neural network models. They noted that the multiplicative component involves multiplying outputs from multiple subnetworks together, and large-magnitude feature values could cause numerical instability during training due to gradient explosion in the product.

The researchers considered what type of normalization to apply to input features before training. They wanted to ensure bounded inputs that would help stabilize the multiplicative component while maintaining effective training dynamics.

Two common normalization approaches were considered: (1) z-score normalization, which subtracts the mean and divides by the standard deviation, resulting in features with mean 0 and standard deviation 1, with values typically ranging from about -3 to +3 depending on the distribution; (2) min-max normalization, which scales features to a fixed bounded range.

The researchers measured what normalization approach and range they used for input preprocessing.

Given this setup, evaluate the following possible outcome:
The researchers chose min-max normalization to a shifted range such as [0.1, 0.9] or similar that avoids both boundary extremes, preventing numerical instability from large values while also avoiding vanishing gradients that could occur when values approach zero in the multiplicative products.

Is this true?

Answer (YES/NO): NO